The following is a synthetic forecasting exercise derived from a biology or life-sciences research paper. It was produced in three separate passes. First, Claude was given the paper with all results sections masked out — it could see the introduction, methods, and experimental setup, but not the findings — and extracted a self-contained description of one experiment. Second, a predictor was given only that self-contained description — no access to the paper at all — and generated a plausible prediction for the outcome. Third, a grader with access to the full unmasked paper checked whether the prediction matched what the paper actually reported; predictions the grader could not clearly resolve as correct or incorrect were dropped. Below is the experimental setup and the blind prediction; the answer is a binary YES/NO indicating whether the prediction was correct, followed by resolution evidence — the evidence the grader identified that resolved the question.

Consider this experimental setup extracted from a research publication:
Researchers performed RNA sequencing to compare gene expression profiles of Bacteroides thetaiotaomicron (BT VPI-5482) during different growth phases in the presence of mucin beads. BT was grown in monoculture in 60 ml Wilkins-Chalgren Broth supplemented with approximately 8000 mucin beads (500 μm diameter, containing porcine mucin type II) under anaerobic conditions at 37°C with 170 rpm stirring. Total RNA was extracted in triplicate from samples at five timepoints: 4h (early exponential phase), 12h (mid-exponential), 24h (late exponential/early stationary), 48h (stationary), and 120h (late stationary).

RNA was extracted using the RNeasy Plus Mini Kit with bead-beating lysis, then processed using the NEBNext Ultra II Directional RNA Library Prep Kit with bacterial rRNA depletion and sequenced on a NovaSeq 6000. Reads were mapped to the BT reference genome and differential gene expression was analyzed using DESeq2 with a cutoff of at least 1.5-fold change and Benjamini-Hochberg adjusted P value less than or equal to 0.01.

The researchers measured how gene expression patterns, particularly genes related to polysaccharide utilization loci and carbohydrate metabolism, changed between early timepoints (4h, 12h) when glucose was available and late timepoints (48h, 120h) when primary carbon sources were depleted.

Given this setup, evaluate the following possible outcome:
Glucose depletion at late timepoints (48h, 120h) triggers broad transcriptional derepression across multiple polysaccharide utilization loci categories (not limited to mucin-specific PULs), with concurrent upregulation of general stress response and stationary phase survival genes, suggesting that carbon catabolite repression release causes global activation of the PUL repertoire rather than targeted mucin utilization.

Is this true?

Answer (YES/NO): NO